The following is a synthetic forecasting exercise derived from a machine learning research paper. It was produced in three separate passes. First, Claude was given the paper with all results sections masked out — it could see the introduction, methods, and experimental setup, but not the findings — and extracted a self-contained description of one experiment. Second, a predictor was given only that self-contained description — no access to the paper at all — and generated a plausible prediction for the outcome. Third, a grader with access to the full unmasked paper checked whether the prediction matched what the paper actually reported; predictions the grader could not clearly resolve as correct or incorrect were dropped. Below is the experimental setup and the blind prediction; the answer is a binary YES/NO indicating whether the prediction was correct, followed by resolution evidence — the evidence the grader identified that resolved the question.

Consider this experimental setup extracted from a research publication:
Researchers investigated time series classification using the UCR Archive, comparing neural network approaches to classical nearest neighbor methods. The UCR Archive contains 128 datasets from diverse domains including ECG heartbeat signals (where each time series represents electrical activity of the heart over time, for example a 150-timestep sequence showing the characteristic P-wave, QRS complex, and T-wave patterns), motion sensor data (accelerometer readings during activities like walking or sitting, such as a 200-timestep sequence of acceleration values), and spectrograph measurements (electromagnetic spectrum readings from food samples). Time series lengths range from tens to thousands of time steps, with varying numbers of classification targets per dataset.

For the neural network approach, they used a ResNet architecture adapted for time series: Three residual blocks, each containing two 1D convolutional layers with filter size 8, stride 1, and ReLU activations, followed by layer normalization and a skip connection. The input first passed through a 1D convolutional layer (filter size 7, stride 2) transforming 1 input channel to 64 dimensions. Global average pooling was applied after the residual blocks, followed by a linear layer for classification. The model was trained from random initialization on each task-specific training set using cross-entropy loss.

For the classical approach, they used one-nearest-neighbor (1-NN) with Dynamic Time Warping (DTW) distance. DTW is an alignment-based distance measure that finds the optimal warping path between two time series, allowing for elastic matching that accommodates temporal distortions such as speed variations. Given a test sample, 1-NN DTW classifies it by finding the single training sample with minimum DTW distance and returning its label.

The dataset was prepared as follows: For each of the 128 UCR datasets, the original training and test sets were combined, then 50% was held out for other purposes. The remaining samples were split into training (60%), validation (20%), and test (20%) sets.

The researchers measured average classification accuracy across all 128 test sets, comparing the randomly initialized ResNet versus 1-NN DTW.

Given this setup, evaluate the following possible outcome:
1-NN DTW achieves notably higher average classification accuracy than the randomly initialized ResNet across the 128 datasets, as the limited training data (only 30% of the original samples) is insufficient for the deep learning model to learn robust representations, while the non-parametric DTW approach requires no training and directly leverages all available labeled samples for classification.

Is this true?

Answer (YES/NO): NO